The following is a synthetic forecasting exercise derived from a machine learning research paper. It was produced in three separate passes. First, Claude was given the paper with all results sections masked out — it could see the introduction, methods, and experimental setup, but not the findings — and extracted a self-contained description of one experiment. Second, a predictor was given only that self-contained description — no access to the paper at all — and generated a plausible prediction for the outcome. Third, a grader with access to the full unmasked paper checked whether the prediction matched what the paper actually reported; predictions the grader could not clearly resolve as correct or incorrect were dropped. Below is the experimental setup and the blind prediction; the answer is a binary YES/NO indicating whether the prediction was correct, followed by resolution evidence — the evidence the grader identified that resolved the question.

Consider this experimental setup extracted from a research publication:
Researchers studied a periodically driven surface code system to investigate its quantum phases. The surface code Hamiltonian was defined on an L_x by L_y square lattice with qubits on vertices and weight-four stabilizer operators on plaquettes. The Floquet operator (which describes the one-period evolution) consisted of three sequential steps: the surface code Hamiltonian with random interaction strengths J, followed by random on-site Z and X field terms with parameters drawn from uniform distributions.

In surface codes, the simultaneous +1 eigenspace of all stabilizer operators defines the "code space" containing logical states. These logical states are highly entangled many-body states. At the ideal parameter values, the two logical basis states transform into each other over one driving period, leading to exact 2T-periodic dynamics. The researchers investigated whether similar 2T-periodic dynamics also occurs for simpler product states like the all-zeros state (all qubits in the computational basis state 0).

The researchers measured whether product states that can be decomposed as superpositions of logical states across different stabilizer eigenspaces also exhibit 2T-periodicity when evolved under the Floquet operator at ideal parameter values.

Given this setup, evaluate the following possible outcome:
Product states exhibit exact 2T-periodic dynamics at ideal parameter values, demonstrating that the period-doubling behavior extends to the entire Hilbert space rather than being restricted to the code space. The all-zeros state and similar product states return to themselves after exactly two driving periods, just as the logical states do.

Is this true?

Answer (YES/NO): YES